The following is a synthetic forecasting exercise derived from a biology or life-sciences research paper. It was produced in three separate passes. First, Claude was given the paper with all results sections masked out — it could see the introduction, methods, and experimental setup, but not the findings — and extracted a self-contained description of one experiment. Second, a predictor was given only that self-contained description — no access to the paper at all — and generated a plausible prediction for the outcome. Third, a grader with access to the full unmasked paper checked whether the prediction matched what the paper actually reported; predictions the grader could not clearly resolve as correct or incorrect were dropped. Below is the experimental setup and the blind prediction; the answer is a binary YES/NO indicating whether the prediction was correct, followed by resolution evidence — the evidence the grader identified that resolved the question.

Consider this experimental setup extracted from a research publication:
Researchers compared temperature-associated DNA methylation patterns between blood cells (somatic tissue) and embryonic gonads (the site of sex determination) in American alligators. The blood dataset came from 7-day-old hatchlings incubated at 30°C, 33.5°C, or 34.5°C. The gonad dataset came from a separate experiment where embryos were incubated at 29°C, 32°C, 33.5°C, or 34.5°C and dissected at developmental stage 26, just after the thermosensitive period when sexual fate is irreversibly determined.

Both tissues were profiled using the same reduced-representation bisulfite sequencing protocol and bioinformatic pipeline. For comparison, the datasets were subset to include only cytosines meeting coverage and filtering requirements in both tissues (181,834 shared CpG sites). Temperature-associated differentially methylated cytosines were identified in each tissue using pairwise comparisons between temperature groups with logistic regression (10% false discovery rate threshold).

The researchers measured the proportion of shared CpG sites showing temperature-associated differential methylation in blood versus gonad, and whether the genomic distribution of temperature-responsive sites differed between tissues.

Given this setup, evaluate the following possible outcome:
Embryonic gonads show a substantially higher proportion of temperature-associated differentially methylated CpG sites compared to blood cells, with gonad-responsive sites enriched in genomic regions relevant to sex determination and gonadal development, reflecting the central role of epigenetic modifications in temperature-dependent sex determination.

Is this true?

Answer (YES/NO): NO